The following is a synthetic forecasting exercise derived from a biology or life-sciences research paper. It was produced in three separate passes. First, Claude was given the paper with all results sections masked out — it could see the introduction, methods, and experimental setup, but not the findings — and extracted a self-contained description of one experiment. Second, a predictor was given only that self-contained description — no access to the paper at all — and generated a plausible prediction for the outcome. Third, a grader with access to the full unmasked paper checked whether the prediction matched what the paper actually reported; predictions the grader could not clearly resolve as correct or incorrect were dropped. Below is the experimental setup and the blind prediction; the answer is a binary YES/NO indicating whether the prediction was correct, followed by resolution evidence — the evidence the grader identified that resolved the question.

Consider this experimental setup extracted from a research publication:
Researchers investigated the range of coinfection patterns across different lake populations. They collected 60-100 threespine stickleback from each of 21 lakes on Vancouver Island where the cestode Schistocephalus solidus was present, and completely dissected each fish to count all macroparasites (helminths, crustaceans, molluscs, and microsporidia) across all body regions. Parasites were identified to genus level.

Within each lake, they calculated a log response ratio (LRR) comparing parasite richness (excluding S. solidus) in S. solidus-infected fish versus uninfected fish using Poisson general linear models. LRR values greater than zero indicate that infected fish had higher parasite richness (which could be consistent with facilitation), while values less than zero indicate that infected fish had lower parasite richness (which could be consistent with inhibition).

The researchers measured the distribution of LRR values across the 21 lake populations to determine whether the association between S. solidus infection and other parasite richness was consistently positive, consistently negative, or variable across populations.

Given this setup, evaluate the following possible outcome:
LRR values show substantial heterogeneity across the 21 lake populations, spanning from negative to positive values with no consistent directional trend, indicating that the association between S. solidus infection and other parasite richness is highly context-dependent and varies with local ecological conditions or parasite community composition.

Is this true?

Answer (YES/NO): NO